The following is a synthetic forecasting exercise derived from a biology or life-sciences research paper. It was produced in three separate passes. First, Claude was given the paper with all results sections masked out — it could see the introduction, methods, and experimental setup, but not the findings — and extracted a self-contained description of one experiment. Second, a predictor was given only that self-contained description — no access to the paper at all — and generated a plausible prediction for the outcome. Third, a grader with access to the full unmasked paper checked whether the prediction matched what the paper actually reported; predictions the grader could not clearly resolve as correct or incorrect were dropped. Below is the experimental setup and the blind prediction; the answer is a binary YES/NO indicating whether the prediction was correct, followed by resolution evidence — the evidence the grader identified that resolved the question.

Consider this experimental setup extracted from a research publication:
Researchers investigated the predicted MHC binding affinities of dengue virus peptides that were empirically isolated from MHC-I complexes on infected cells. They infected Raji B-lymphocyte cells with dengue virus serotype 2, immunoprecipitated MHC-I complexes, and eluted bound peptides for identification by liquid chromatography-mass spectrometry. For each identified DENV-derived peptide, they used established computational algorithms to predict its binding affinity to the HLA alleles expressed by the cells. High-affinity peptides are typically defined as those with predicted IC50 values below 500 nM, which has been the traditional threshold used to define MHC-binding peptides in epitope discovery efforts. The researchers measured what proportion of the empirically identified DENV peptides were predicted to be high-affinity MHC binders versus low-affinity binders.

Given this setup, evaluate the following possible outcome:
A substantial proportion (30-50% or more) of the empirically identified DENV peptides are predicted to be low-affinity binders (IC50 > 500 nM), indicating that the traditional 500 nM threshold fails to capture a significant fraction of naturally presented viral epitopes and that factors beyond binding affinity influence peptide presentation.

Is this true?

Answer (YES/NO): YES